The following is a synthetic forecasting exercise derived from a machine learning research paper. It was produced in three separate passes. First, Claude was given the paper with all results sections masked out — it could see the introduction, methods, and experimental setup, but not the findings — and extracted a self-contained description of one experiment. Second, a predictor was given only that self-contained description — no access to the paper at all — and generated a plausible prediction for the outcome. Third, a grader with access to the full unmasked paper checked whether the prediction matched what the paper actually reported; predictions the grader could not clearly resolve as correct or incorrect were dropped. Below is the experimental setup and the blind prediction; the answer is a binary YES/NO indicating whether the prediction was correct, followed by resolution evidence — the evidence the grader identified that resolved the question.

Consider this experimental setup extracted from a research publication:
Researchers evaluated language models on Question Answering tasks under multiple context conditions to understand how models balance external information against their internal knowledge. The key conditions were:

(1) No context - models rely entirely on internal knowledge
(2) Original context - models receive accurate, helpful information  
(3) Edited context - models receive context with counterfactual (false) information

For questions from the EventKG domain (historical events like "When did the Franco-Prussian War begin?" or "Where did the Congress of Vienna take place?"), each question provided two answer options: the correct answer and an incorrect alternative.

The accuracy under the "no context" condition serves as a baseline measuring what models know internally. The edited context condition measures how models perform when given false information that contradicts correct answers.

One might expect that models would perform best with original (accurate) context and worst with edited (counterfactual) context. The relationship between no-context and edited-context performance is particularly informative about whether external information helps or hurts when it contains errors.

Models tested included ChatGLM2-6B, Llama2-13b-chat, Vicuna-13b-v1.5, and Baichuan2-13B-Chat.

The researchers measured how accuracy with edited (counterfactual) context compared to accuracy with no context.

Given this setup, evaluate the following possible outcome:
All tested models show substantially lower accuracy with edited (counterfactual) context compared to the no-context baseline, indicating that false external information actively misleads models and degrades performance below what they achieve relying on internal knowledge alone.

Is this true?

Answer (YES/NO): YES